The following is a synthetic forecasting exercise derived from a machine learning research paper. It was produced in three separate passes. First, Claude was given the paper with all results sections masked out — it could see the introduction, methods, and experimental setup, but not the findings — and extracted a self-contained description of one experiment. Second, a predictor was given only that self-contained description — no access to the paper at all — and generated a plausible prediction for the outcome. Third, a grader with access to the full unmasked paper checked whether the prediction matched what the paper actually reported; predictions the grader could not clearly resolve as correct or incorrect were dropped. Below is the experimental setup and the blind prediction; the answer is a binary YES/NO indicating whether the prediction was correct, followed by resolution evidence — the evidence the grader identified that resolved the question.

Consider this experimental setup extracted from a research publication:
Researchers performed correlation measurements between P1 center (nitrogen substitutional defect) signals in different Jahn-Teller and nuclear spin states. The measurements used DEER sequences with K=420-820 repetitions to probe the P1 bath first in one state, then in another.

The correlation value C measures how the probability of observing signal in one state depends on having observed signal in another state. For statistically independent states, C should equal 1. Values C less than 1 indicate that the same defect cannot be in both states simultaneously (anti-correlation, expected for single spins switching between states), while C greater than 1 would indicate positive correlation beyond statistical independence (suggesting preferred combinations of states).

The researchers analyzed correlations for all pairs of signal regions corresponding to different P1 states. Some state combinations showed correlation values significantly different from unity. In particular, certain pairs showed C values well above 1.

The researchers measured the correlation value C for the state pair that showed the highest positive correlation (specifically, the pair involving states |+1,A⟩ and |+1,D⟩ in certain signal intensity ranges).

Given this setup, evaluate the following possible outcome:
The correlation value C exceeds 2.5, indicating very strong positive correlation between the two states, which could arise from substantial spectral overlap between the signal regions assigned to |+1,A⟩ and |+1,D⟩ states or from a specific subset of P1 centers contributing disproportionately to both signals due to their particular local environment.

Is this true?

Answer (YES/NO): NO